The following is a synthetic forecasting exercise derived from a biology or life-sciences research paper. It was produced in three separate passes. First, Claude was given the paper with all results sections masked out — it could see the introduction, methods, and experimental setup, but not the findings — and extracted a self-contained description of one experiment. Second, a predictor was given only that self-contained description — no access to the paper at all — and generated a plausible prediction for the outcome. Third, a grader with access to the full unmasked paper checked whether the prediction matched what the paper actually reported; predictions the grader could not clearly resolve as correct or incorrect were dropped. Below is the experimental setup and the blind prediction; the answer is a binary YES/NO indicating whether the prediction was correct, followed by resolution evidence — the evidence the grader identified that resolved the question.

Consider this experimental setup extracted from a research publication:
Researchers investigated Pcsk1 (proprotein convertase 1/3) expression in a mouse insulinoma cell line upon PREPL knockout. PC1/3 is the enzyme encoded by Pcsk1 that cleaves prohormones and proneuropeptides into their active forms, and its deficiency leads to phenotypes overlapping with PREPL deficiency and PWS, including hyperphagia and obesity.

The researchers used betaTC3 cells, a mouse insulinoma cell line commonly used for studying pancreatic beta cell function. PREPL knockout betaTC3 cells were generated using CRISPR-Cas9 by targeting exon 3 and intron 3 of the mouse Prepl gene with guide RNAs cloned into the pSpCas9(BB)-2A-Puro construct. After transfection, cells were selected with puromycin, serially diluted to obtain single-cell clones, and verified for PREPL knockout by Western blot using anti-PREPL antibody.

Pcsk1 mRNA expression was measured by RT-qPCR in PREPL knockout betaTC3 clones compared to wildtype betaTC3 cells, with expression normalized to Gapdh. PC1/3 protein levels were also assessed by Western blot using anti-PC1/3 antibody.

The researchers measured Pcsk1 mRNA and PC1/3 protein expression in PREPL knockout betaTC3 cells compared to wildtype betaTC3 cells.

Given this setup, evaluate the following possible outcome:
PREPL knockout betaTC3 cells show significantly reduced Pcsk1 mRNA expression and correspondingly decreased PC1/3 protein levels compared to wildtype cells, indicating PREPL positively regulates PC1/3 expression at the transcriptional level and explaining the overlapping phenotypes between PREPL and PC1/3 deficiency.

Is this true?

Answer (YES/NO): YES